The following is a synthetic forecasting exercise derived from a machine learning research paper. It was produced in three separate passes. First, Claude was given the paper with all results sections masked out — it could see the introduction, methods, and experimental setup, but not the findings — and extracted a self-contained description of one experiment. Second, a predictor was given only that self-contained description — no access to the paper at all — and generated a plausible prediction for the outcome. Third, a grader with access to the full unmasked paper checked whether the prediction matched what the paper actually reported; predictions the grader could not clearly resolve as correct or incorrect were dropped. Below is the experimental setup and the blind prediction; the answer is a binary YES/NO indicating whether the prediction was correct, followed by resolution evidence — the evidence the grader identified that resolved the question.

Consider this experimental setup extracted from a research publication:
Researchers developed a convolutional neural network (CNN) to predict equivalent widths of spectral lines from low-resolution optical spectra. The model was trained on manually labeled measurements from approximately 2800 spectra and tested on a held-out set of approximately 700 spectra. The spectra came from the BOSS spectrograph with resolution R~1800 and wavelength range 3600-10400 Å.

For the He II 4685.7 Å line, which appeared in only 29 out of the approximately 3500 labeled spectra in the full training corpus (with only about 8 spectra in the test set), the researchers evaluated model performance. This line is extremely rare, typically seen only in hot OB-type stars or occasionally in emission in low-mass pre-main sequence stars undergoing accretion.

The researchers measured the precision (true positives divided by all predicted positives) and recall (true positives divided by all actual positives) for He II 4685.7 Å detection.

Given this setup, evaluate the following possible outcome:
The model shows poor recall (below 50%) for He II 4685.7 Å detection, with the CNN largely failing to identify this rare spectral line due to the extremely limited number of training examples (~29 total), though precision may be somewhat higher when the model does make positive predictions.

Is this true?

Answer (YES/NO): NO